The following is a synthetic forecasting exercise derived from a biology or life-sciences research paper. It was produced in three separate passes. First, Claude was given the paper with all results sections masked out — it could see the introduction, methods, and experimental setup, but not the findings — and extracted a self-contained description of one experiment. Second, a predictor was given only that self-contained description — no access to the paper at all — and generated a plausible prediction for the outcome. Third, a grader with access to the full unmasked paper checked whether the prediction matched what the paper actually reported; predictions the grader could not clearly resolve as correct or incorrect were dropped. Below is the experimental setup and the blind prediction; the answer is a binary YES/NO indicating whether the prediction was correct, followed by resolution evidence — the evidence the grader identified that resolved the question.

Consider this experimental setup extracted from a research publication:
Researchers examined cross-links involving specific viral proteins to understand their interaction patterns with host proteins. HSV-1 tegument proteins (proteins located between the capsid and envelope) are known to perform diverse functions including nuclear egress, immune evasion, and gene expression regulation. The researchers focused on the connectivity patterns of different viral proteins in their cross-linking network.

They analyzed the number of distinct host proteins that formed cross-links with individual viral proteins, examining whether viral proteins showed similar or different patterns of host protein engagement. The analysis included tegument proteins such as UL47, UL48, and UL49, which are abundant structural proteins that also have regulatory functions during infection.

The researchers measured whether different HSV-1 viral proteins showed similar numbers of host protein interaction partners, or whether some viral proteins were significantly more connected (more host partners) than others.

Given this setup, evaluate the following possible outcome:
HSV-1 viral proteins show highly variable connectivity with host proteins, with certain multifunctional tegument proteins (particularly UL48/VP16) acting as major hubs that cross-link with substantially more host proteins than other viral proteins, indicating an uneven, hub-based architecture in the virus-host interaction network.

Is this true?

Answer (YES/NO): NO